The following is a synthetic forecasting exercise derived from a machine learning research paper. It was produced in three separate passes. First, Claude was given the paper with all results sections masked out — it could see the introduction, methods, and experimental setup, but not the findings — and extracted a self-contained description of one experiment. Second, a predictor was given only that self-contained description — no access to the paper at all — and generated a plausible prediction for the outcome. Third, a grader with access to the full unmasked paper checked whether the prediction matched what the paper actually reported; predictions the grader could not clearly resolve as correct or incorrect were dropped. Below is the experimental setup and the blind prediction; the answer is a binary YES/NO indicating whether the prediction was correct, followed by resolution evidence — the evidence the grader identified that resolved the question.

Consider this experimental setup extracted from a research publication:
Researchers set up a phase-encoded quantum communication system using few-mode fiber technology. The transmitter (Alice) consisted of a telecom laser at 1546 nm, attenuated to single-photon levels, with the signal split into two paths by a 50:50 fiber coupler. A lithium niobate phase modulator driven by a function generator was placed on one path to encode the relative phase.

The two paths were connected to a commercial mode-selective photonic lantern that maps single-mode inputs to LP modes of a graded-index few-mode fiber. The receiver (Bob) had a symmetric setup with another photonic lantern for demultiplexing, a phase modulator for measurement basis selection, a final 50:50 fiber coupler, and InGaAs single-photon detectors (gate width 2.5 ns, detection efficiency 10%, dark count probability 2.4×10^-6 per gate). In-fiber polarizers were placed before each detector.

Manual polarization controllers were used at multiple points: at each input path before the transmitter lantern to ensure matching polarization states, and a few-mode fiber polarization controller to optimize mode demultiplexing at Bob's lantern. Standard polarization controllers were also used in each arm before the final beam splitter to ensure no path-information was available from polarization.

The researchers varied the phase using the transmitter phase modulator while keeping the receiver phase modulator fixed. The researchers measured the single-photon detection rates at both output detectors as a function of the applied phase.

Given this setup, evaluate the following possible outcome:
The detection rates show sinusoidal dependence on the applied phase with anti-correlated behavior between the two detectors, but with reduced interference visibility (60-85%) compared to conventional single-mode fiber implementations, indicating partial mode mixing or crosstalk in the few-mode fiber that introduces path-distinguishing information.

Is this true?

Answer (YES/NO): NO